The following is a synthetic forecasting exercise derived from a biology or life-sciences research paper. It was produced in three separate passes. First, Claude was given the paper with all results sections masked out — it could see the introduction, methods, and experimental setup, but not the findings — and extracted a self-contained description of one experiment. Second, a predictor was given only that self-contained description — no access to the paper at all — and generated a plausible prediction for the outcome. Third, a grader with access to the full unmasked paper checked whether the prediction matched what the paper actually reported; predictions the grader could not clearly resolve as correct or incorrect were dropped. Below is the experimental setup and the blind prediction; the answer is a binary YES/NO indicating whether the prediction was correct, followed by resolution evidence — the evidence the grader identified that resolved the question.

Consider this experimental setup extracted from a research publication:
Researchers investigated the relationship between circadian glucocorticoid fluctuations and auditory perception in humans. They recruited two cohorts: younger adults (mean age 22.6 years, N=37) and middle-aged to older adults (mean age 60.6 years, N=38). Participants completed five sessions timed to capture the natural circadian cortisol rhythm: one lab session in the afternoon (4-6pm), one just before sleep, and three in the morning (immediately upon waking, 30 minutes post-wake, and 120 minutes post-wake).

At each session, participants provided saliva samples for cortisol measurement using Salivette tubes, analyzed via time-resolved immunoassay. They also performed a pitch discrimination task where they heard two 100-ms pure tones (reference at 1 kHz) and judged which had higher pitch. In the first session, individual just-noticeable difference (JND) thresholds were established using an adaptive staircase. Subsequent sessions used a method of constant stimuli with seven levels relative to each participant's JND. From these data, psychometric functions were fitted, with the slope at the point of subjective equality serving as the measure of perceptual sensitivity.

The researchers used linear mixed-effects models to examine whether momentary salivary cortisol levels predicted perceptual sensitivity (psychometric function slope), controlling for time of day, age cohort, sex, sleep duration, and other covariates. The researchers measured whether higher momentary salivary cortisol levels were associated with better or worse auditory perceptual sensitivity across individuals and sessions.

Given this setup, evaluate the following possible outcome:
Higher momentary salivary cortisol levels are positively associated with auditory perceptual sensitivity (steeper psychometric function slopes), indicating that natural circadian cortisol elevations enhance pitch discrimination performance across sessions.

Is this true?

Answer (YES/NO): YES